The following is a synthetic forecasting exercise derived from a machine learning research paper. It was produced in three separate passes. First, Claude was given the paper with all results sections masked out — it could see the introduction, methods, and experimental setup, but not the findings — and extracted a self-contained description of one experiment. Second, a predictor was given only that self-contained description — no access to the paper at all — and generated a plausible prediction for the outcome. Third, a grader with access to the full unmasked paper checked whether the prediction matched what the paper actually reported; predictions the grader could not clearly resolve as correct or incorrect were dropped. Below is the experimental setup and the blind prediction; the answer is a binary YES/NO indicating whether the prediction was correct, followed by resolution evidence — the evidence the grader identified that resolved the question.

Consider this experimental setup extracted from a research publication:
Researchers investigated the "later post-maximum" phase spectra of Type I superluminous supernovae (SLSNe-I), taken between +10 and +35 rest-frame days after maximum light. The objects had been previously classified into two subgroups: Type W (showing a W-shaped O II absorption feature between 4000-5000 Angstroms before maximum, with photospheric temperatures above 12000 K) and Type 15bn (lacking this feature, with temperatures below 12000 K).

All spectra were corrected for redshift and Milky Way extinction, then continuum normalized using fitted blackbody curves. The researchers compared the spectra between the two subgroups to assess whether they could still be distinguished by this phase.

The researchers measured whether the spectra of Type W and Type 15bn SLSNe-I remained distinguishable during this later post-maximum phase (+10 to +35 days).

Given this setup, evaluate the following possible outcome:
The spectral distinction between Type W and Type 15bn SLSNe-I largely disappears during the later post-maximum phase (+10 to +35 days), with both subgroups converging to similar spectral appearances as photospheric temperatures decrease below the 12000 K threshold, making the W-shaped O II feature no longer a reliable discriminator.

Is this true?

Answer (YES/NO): YES